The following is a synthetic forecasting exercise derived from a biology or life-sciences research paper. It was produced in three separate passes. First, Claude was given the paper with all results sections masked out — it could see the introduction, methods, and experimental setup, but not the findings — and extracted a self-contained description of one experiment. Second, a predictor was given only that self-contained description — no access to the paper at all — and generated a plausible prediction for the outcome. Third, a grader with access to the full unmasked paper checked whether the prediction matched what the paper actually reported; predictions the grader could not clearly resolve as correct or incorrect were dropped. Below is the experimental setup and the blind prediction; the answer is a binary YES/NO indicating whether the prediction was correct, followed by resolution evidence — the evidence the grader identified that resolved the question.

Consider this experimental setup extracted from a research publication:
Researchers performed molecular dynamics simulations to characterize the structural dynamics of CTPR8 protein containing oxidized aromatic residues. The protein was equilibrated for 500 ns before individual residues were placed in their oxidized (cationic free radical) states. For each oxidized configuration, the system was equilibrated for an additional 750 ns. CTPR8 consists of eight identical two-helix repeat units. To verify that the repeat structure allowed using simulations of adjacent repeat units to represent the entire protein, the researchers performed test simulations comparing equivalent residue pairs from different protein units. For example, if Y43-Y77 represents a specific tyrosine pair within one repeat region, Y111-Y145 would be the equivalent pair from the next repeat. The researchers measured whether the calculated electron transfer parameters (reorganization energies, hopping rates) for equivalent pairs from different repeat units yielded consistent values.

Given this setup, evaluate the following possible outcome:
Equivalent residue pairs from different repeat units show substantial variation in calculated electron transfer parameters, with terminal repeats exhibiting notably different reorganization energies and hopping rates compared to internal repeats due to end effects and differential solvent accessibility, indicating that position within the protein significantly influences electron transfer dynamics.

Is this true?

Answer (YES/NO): NO